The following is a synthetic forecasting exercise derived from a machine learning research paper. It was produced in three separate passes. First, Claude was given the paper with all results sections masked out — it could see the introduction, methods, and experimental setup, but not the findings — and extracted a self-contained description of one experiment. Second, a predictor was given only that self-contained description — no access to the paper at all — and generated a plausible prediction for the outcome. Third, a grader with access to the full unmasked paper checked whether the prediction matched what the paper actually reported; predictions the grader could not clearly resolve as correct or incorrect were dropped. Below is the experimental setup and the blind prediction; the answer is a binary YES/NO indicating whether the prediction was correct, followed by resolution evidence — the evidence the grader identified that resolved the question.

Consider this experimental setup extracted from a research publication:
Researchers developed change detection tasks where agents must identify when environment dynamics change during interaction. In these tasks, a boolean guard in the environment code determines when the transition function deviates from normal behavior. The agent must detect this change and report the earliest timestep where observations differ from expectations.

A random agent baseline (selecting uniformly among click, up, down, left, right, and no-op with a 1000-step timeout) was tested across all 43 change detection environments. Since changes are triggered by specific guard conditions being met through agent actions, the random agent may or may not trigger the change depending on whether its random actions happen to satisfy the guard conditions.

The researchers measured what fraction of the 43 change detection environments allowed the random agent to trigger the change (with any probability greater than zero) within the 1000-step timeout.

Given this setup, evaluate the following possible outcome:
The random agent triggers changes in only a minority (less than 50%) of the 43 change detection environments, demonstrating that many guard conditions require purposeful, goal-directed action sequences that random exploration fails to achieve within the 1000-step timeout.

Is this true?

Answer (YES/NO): NO